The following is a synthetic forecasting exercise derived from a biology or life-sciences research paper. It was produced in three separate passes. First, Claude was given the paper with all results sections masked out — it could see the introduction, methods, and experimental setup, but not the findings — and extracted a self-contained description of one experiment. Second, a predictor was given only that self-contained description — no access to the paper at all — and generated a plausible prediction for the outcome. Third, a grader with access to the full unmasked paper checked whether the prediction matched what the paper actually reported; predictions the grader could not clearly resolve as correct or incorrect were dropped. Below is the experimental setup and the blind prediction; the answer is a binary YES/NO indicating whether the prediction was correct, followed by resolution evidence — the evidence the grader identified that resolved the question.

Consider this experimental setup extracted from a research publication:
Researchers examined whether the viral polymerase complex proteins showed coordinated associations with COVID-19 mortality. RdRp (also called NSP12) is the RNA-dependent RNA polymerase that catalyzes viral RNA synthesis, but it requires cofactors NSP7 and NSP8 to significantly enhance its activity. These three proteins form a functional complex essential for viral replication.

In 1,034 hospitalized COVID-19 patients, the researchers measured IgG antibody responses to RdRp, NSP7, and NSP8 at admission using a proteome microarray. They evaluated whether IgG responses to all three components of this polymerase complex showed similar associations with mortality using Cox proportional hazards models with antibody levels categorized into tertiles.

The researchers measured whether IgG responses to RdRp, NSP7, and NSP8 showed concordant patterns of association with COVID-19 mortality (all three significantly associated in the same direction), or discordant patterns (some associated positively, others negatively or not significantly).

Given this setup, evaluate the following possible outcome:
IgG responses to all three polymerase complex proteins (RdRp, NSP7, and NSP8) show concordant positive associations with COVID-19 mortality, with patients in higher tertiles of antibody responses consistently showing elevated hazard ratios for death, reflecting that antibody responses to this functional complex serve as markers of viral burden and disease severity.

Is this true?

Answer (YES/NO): YES